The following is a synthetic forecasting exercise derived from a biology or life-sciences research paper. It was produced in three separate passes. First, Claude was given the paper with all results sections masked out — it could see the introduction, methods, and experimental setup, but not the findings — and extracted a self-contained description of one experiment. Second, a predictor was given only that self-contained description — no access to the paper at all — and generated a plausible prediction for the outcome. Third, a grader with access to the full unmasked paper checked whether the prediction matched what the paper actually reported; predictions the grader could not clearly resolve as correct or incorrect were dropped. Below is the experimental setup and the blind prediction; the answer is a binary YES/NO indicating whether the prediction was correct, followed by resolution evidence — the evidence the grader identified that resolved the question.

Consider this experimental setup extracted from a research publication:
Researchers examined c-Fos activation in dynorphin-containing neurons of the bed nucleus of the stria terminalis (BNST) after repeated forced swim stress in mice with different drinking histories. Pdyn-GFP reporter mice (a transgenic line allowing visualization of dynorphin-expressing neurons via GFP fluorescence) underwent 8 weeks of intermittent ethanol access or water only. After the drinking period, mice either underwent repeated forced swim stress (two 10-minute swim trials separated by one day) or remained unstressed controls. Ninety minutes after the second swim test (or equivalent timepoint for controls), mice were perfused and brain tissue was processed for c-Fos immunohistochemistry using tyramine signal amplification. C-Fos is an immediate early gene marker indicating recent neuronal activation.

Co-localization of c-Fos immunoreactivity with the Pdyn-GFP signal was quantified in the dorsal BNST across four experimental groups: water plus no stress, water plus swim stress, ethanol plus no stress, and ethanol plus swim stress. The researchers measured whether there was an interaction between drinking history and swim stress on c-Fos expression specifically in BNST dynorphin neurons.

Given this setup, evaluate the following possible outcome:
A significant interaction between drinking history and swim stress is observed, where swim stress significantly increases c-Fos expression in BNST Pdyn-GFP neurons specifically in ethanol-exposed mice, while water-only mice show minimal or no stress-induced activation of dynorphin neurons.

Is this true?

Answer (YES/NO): YES